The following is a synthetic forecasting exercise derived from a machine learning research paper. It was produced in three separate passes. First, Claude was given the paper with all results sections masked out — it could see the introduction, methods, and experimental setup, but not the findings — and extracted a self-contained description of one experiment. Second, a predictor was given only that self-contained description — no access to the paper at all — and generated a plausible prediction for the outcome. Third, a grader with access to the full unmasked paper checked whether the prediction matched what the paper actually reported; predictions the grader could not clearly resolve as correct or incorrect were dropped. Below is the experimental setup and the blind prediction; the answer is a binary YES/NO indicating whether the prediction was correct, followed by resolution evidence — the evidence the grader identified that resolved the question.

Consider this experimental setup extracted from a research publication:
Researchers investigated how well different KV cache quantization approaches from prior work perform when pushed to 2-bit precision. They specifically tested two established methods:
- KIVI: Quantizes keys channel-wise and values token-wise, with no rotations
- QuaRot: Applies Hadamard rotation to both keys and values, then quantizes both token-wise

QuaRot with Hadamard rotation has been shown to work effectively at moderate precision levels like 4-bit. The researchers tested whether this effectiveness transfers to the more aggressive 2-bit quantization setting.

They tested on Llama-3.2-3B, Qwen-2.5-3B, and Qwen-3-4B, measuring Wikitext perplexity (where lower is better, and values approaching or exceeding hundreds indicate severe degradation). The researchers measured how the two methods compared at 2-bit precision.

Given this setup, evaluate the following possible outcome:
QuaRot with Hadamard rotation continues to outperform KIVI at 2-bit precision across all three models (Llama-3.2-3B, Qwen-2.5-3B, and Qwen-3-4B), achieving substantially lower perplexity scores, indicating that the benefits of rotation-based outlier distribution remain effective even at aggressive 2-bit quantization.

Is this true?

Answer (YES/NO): NO